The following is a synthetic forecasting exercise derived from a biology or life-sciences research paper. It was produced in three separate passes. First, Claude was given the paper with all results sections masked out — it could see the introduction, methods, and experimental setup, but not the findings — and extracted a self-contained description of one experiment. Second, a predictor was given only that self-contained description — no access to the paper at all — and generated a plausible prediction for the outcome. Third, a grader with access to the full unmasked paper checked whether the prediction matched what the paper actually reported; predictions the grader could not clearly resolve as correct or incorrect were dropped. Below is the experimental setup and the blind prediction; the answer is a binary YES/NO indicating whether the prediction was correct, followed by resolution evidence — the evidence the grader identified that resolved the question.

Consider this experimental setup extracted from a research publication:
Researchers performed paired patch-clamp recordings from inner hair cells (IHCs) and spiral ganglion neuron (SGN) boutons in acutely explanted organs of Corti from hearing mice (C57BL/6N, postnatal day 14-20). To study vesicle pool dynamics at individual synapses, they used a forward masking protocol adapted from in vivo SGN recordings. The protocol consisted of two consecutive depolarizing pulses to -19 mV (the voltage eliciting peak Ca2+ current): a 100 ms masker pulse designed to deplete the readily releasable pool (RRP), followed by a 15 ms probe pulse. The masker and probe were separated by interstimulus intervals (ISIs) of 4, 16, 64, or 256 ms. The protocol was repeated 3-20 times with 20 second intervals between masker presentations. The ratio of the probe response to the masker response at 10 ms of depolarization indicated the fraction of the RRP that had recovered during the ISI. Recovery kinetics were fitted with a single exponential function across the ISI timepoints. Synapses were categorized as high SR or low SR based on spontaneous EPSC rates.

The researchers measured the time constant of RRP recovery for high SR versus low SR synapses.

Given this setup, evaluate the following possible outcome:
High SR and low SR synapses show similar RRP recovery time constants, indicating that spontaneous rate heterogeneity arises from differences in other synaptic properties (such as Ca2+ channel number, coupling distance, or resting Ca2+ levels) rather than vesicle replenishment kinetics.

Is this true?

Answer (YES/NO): YES